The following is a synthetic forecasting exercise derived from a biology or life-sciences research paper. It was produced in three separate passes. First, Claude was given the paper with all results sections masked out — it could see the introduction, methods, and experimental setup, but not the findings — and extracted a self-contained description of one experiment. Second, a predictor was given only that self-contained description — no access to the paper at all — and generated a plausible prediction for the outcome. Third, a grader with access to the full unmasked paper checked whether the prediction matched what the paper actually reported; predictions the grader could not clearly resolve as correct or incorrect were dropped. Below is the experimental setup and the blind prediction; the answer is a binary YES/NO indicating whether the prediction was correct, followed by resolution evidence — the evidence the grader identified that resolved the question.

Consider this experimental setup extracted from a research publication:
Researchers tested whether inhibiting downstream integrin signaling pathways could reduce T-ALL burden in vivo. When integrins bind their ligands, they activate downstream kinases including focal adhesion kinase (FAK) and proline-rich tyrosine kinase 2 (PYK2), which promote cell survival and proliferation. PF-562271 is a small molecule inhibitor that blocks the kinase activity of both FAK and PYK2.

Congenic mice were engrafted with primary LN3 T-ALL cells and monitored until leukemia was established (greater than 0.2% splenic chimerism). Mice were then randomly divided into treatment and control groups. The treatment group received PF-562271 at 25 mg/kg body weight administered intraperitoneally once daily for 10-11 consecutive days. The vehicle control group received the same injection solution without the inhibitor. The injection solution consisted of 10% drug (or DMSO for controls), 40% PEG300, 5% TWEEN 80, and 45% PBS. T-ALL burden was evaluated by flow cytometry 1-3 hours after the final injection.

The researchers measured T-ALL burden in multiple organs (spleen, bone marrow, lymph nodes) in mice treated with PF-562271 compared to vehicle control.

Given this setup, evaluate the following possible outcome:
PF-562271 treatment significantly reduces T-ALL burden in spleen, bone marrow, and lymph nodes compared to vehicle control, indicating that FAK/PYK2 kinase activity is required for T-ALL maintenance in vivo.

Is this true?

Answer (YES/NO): NO